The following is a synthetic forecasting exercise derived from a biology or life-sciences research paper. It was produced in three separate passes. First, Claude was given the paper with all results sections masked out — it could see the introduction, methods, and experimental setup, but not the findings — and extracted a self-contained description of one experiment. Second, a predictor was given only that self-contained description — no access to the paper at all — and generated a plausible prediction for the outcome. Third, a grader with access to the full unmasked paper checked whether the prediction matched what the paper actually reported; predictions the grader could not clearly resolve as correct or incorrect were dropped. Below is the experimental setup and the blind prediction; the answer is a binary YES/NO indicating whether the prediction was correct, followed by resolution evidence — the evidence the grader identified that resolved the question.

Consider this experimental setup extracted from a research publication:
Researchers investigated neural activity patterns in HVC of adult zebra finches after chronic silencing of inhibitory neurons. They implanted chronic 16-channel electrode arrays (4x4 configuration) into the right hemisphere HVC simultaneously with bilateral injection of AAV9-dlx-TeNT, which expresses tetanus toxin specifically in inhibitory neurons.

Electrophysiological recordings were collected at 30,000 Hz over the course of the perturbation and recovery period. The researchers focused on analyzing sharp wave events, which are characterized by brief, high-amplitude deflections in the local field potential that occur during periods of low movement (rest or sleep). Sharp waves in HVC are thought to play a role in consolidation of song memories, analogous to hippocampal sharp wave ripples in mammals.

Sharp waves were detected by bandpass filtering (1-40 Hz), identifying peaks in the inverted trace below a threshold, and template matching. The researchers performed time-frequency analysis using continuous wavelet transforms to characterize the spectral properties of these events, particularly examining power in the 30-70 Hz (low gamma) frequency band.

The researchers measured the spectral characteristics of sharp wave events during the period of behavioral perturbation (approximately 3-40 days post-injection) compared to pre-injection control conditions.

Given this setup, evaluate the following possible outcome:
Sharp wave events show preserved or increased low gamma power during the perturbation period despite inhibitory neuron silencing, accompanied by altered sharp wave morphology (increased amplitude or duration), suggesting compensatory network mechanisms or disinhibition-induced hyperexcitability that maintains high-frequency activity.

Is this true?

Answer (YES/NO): YES